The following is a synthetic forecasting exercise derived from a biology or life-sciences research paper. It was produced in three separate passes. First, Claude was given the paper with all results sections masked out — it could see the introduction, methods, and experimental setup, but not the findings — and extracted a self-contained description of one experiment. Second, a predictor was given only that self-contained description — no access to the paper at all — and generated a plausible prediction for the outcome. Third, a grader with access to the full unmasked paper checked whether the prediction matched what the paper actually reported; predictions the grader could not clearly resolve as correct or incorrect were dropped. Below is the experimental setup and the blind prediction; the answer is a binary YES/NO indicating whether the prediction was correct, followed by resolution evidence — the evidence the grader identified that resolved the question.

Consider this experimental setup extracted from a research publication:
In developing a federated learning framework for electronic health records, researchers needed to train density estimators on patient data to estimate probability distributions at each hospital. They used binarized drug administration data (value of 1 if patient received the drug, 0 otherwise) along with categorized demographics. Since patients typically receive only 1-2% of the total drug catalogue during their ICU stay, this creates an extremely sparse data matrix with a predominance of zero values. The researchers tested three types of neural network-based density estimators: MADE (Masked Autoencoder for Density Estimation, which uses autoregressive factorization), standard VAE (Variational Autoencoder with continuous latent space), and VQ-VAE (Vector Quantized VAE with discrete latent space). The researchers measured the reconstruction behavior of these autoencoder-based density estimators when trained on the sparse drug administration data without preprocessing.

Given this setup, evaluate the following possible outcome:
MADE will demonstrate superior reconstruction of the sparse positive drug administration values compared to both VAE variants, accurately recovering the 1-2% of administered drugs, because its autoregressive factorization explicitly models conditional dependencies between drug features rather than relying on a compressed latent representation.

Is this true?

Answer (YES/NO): NO